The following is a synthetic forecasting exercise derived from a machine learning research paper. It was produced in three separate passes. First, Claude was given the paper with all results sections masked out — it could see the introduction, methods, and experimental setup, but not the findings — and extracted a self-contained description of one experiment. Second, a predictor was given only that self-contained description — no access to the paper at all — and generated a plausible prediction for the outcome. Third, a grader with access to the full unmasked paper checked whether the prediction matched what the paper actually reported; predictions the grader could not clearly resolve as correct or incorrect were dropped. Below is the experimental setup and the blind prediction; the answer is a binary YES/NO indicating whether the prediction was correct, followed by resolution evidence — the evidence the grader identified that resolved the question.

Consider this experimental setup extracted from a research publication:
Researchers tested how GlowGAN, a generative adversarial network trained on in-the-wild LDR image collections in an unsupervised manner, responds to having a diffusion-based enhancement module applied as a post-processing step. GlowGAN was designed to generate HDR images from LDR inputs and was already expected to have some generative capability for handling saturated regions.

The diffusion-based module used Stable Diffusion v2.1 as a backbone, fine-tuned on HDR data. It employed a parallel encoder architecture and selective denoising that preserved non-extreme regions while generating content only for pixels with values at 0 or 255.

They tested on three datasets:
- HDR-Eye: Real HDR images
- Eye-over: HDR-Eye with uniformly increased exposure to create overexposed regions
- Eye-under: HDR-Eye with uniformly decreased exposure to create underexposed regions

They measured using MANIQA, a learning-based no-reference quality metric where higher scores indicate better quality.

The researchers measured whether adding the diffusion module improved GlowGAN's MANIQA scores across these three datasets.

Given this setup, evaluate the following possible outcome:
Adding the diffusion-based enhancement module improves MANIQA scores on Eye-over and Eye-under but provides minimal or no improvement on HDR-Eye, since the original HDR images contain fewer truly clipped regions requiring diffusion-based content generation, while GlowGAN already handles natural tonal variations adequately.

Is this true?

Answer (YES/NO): NO